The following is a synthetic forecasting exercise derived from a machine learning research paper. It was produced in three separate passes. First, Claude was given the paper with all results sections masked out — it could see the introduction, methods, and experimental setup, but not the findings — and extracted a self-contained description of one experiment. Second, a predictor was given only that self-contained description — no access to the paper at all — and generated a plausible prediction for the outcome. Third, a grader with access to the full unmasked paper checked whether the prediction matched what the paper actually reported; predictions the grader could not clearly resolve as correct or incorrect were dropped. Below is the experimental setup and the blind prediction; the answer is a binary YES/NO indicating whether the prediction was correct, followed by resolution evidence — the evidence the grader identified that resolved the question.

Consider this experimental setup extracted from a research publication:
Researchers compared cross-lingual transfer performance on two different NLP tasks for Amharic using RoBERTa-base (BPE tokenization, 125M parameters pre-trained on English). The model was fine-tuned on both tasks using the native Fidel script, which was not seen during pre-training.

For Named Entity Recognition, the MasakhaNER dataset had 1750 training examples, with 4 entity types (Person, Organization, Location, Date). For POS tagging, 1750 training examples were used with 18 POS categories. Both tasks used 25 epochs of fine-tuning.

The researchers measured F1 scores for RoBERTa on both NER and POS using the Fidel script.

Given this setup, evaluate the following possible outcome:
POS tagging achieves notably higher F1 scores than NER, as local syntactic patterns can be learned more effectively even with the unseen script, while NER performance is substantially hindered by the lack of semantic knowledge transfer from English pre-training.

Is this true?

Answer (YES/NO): YES